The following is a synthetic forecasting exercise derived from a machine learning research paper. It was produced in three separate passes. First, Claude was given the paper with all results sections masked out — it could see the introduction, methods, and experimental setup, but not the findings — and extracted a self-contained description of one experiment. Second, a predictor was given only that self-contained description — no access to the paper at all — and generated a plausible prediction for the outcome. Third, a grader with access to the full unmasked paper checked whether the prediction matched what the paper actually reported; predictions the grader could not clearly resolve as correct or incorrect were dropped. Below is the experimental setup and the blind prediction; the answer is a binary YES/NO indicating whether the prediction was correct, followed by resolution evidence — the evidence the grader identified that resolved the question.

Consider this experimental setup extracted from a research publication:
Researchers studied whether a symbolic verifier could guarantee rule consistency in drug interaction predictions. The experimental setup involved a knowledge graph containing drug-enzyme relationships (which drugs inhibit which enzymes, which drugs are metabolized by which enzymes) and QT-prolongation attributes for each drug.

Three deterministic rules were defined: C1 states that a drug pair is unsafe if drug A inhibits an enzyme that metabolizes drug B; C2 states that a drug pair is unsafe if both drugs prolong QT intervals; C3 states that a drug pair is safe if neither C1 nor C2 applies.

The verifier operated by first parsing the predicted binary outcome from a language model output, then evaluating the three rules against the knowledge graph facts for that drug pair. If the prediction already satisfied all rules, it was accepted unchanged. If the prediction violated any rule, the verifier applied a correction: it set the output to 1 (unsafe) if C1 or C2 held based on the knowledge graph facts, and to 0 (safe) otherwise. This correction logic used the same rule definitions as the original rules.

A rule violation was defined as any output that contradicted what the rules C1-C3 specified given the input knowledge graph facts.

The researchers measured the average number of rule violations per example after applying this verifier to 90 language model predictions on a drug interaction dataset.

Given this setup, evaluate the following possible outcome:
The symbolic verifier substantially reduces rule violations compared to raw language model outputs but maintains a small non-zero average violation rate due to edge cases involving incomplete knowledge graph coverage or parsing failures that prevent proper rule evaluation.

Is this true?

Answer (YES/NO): NO